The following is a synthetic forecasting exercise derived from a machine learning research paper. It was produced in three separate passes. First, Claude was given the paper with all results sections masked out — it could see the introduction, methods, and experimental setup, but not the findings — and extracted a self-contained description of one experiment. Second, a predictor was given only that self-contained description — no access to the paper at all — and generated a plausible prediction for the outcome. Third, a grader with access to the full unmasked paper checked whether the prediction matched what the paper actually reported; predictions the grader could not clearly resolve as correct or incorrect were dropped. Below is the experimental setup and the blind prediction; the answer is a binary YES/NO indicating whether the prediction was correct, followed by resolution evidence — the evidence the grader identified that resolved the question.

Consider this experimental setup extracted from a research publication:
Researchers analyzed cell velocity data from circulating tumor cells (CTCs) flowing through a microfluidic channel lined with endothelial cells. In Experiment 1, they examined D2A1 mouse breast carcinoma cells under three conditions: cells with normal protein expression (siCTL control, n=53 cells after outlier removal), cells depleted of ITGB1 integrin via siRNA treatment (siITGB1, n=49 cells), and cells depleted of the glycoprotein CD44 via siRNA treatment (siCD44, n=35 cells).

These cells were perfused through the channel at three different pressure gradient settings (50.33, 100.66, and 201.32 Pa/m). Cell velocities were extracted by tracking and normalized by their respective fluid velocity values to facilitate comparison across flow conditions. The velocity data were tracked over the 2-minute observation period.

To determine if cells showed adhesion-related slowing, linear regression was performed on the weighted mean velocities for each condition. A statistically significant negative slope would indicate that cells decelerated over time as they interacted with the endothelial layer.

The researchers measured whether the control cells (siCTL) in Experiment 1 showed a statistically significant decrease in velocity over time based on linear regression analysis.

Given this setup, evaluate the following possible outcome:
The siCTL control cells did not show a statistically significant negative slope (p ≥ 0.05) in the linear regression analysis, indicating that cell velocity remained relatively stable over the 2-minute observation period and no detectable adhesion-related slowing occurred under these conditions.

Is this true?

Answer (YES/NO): NO